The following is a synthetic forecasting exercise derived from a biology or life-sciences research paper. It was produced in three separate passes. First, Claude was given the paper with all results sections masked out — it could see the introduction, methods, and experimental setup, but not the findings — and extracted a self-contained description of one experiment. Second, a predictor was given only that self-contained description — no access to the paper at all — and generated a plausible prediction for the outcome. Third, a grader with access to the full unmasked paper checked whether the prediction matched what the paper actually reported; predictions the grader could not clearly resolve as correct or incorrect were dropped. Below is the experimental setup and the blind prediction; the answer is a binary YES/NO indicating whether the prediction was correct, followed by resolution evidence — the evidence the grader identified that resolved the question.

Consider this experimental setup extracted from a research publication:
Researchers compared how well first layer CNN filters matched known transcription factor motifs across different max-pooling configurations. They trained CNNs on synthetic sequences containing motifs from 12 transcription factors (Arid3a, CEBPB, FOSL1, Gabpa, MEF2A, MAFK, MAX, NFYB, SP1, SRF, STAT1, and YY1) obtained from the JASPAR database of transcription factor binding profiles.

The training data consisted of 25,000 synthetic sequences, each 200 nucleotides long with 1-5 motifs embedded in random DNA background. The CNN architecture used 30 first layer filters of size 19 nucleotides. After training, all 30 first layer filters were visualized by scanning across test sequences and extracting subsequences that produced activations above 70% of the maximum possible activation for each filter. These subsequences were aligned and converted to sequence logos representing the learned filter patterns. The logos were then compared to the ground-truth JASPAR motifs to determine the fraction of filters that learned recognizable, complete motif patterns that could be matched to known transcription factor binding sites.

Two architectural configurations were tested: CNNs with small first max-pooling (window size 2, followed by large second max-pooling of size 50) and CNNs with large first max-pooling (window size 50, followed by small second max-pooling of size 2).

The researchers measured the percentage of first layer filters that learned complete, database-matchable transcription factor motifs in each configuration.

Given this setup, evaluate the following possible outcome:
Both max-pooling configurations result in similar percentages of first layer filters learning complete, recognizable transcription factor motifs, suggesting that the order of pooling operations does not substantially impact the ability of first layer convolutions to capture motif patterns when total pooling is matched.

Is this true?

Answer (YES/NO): NO